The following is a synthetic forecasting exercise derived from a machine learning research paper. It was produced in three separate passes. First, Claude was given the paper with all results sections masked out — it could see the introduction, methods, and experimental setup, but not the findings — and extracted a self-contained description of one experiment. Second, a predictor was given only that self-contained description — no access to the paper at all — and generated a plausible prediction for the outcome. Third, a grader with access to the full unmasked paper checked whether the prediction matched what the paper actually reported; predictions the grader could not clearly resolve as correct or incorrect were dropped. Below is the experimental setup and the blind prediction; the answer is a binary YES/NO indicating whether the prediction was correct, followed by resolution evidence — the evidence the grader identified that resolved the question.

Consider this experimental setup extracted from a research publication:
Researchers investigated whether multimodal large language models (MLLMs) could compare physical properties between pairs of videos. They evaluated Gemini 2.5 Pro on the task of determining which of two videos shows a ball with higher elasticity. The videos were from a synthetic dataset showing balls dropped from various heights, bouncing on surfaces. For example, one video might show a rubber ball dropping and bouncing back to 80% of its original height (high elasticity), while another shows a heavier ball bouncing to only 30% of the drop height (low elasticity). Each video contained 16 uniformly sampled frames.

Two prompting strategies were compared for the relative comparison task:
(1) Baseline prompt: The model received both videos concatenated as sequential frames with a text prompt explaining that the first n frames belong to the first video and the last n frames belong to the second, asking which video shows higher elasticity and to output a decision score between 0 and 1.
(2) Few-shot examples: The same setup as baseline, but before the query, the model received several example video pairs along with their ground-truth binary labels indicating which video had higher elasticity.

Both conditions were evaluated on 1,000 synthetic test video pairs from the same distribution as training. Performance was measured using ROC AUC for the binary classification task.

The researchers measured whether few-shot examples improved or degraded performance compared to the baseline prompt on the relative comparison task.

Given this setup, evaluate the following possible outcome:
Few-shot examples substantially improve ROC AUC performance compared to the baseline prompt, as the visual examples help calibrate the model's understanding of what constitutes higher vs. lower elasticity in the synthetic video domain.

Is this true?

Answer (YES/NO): NO